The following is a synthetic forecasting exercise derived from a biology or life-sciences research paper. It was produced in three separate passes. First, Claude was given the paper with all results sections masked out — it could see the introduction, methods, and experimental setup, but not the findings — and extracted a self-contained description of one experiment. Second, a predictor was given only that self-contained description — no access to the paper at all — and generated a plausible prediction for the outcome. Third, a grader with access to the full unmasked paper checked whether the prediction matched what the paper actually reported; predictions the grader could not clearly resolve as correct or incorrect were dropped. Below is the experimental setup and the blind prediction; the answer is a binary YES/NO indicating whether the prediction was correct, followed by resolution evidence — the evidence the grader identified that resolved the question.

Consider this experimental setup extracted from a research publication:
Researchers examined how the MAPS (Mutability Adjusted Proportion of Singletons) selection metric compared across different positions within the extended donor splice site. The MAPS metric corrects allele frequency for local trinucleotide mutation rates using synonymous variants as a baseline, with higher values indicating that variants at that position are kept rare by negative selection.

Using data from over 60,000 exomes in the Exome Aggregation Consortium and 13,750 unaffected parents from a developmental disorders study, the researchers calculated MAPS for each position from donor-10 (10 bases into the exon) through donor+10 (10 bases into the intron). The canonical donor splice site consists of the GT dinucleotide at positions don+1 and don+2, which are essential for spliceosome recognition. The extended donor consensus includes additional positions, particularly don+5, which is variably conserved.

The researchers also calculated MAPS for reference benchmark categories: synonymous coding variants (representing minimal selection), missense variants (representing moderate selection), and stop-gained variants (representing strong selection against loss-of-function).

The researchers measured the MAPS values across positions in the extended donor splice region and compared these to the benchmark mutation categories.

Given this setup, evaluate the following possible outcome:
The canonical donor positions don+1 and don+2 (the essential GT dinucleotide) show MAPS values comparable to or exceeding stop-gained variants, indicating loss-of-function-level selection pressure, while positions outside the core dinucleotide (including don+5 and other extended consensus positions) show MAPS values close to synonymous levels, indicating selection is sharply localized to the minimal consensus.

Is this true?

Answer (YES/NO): NO